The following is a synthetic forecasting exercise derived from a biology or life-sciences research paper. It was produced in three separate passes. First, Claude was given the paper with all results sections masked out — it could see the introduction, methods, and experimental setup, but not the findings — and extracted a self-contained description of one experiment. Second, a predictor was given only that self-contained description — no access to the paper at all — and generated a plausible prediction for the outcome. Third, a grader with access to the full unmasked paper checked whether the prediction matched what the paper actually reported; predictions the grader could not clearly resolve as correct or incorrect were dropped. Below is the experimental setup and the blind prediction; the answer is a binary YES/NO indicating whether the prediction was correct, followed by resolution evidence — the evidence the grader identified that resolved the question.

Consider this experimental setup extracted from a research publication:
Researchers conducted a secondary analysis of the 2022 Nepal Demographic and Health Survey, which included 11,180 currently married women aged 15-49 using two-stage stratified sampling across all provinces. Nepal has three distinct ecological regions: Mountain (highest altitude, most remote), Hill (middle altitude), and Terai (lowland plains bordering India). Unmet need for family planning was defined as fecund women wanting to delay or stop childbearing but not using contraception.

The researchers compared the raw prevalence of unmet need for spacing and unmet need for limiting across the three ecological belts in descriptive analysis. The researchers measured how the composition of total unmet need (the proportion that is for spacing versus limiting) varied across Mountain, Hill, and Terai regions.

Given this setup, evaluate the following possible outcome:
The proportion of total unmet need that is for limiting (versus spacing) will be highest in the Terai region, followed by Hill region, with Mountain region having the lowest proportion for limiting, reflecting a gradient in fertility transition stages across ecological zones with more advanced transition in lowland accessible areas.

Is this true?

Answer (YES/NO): NO